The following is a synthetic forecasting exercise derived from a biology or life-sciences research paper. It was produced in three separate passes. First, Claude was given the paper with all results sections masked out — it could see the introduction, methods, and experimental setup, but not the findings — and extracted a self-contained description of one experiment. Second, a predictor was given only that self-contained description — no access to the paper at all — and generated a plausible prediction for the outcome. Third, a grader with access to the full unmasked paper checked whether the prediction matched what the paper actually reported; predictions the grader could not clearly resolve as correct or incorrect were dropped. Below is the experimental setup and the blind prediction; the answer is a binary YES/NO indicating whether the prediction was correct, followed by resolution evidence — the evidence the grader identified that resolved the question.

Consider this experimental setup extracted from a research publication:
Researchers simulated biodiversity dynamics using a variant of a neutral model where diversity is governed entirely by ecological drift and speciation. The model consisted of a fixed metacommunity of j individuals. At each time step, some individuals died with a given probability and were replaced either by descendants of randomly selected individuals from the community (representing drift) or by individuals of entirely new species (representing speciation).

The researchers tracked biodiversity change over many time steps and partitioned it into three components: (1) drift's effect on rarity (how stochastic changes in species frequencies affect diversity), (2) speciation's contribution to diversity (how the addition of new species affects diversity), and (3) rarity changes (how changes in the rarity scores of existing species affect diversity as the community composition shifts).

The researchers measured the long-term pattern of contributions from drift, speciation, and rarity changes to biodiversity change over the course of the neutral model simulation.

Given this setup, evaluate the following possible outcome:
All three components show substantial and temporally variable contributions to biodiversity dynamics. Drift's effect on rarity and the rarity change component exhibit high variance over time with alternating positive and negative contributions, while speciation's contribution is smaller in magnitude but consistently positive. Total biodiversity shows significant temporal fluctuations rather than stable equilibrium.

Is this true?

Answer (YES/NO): NO